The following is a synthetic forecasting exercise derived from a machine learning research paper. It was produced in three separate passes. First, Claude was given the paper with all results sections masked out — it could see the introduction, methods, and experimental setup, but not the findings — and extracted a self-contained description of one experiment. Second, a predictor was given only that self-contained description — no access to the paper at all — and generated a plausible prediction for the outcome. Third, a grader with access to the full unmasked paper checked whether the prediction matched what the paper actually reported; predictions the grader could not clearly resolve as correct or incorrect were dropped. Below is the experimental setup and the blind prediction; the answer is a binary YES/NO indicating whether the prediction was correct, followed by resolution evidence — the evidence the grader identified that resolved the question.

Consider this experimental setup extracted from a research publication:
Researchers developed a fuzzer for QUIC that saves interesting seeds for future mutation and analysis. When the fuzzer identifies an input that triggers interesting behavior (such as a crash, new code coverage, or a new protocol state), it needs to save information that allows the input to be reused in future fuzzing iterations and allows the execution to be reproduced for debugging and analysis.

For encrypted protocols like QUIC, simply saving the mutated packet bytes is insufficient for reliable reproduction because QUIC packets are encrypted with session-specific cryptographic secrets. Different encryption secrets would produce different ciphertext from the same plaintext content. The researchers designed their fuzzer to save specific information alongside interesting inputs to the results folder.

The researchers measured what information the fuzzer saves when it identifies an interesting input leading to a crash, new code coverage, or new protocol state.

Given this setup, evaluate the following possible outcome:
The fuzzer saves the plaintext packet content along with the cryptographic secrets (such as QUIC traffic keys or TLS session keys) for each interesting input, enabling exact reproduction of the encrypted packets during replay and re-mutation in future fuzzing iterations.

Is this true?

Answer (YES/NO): YES